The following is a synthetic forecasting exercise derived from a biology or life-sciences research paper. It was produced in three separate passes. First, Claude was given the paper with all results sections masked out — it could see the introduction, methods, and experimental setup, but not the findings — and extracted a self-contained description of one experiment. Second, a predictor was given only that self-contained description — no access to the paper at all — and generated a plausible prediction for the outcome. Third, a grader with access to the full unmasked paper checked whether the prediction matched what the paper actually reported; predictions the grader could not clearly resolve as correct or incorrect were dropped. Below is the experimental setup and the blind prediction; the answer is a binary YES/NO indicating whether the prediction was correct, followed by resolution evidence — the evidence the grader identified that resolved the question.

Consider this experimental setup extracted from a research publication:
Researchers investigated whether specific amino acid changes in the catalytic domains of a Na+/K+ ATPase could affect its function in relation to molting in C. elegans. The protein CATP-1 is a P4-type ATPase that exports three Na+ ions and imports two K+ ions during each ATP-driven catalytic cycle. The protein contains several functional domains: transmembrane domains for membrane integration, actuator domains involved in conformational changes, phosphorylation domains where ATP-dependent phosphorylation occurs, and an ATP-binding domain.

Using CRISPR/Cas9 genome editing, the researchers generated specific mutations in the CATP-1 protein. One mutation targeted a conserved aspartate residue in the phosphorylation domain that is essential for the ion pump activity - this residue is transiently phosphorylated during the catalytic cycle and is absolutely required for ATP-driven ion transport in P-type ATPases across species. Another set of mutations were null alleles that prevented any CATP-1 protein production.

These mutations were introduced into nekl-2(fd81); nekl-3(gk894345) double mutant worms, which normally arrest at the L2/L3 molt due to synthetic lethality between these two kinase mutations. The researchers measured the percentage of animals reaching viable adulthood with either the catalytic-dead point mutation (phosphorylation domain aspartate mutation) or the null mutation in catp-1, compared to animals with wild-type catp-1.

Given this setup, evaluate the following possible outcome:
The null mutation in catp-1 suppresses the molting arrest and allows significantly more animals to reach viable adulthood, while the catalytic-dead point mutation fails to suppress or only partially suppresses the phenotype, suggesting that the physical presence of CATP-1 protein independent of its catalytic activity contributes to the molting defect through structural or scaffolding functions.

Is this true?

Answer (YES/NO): NO